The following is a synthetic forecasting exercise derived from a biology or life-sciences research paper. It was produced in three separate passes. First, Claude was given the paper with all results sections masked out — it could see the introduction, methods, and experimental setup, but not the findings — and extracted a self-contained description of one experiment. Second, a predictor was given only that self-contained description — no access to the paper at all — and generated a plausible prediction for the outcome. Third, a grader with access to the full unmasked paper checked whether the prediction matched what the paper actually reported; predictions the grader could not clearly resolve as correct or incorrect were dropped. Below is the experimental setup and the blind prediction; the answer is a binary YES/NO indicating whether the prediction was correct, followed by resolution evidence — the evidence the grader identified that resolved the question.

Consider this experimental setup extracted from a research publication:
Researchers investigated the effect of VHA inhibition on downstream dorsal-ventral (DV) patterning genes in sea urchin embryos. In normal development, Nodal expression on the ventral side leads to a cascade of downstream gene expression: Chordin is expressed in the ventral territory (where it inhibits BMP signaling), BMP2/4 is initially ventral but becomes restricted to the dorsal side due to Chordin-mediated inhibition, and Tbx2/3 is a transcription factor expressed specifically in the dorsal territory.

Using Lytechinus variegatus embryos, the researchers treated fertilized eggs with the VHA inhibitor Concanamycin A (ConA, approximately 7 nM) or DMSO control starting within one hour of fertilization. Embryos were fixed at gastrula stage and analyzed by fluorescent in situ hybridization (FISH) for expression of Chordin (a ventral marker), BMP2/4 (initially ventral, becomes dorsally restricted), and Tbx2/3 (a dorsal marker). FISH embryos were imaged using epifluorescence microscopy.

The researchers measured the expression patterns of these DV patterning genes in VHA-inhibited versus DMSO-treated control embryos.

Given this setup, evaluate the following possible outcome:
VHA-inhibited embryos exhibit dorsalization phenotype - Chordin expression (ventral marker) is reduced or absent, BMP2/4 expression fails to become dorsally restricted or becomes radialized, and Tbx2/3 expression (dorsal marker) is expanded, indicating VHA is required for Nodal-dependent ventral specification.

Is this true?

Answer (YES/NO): NO